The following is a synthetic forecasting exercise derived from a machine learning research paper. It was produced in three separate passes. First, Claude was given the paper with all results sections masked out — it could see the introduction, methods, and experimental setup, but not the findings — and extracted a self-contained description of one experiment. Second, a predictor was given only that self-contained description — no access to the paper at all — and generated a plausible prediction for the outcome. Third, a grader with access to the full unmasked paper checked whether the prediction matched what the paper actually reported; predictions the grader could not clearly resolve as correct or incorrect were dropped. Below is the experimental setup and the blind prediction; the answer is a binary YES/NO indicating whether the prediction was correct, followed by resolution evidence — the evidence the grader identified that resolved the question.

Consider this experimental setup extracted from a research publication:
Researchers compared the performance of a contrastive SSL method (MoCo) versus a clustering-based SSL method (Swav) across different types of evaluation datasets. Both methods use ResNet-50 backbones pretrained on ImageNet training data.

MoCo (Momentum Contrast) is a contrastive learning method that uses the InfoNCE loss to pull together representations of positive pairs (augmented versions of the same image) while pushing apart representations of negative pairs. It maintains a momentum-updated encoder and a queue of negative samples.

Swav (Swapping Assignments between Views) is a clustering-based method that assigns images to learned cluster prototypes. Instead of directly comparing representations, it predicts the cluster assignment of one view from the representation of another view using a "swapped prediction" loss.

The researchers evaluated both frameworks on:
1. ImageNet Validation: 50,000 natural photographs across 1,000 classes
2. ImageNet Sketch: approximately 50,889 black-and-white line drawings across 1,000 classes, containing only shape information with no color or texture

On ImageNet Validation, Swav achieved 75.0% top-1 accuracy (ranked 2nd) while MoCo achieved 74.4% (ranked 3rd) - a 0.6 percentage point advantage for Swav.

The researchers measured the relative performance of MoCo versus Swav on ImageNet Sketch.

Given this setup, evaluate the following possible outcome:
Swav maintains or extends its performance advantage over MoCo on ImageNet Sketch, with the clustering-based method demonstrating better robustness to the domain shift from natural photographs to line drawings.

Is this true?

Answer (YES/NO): NO